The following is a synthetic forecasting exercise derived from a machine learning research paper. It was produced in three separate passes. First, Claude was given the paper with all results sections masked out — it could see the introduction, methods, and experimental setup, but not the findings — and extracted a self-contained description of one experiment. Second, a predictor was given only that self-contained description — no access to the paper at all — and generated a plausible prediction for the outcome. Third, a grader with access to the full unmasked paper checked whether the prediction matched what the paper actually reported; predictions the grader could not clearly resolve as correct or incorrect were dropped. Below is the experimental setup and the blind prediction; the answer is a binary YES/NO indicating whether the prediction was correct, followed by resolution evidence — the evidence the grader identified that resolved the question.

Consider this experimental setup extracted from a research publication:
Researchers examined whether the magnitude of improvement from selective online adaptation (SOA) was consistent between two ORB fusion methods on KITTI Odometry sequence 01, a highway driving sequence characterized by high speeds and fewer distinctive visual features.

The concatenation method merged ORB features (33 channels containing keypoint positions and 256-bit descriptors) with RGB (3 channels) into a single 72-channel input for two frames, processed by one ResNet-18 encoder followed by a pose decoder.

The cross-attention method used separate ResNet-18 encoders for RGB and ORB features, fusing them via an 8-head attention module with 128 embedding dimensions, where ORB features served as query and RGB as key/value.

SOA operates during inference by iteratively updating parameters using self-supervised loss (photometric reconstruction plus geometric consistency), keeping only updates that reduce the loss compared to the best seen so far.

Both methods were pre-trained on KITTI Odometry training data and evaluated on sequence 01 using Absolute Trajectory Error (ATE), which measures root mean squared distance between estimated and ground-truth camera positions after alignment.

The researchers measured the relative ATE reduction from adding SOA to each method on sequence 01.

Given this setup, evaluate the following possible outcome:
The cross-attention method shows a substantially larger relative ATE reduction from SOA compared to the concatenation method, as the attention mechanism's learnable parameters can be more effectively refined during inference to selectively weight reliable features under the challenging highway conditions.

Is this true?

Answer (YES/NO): NO